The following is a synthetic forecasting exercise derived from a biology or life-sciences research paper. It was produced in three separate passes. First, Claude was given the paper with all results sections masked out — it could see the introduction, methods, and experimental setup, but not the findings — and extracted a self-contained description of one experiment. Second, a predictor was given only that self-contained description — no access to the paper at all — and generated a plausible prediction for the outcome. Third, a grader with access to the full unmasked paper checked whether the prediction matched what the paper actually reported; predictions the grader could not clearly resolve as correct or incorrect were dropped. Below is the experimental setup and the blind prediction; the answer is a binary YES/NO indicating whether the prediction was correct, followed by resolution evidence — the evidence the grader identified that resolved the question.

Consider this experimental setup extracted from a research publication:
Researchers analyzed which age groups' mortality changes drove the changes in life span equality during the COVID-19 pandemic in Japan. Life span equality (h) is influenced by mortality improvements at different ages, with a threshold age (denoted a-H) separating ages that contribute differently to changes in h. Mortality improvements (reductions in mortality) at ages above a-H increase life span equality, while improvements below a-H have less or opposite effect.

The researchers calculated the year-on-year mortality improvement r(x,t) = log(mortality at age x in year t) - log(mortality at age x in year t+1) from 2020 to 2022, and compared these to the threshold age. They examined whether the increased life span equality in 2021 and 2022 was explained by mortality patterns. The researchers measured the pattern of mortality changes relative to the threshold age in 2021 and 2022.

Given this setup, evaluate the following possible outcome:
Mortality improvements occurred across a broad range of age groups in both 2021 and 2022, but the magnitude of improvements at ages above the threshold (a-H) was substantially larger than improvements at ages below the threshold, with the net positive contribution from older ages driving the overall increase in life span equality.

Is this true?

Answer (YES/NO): NO